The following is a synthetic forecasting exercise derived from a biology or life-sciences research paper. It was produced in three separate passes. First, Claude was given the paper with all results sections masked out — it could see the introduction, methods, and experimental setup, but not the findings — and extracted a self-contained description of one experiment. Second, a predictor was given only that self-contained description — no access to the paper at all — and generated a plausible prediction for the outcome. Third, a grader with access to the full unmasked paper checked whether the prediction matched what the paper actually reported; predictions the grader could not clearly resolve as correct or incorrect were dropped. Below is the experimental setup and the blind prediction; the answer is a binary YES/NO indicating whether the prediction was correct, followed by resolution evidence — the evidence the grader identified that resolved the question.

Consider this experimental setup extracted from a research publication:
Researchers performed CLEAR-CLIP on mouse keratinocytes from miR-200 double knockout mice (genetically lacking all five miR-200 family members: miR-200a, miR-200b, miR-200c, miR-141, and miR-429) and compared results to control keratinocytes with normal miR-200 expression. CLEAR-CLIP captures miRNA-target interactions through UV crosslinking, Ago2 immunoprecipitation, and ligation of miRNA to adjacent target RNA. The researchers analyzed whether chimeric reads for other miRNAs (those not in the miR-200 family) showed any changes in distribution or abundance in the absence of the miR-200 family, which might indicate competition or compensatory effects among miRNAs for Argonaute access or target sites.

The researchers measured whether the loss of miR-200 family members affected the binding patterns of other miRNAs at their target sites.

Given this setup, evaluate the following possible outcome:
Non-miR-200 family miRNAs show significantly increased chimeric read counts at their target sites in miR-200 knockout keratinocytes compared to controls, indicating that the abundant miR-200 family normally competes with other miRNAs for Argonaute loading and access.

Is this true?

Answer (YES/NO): YES